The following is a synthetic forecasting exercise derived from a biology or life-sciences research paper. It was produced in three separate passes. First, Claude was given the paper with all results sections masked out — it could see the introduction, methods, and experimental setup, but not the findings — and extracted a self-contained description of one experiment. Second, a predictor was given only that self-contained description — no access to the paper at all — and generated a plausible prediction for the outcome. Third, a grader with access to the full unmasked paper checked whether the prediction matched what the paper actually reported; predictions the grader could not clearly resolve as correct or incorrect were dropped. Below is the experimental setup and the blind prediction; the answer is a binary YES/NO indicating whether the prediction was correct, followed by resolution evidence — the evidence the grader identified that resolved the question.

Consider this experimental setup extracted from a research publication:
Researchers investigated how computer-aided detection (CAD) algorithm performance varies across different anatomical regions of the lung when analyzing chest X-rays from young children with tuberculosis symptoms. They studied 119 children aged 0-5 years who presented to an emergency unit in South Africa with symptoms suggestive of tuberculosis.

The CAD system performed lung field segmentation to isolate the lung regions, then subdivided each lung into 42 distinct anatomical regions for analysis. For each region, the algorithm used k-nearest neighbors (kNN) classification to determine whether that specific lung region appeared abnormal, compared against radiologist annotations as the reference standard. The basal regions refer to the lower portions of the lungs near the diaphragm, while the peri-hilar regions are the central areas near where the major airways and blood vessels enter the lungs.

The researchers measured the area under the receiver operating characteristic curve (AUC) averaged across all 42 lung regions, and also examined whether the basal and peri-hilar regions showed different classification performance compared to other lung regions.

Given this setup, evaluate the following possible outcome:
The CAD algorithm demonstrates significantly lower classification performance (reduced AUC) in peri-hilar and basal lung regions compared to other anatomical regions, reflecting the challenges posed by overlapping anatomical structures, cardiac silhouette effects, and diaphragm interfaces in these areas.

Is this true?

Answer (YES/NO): YES